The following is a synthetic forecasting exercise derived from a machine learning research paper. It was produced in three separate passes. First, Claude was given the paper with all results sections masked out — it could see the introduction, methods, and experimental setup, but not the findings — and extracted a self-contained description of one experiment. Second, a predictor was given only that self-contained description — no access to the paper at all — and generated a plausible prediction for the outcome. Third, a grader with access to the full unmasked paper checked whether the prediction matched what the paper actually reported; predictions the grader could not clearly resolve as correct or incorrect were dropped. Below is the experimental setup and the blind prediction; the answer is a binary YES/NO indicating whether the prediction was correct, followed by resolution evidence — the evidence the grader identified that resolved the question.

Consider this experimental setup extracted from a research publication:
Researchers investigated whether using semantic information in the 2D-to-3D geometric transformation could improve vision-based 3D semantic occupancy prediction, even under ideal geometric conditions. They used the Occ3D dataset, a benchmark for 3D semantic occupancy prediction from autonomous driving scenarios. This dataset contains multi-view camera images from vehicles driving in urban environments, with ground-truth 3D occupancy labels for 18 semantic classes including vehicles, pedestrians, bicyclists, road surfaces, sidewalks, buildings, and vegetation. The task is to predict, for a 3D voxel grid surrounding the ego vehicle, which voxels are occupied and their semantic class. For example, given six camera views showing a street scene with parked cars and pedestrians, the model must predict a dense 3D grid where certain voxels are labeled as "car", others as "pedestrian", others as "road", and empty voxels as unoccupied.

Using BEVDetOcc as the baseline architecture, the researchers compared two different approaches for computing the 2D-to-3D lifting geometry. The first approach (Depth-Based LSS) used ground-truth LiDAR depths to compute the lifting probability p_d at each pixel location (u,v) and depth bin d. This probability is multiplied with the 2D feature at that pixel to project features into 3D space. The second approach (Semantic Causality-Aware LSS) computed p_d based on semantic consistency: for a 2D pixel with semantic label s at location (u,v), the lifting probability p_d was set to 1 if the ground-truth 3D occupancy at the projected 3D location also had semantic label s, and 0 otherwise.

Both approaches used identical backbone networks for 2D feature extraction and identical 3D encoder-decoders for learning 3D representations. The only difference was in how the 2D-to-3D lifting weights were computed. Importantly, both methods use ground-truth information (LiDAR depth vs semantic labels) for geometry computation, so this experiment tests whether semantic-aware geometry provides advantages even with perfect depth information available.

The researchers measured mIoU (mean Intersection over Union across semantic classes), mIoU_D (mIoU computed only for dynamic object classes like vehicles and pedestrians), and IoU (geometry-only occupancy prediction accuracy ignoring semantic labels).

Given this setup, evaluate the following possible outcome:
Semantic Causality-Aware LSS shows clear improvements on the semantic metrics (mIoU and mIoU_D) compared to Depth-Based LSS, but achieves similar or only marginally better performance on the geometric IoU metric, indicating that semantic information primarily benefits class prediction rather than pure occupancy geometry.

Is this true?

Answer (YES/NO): NO